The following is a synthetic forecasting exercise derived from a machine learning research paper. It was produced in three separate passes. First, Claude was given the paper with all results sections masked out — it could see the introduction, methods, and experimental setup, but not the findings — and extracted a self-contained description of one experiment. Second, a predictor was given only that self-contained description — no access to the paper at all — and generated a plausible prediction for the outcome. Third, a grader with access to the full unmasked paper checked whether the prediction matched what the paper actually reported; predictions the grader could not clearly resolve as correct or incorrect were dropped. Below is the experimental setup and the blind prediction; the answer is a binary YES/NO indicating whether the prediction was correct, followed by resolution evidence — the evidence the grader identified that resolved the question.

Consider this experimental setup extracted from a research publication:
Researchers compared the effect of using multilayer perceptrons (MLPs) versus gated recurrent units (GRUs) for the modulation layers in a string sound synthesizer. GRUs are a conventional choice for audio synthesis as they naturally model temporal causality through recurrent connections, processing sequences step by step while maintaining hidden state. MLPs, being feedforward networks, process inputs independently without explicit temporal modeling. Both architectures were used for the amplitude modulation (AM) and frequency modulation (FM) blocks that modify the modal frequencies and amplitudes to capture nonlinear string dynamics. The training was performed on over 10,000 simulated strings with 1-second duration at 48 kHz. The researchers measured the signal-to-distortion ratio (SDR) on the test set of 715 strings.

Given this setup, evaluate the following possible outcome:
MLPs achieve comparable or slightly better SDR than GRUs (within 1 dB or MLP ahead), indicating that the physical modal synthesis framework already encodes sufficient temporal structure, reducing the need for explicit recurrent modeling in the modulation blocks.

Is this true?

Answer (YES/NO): YES